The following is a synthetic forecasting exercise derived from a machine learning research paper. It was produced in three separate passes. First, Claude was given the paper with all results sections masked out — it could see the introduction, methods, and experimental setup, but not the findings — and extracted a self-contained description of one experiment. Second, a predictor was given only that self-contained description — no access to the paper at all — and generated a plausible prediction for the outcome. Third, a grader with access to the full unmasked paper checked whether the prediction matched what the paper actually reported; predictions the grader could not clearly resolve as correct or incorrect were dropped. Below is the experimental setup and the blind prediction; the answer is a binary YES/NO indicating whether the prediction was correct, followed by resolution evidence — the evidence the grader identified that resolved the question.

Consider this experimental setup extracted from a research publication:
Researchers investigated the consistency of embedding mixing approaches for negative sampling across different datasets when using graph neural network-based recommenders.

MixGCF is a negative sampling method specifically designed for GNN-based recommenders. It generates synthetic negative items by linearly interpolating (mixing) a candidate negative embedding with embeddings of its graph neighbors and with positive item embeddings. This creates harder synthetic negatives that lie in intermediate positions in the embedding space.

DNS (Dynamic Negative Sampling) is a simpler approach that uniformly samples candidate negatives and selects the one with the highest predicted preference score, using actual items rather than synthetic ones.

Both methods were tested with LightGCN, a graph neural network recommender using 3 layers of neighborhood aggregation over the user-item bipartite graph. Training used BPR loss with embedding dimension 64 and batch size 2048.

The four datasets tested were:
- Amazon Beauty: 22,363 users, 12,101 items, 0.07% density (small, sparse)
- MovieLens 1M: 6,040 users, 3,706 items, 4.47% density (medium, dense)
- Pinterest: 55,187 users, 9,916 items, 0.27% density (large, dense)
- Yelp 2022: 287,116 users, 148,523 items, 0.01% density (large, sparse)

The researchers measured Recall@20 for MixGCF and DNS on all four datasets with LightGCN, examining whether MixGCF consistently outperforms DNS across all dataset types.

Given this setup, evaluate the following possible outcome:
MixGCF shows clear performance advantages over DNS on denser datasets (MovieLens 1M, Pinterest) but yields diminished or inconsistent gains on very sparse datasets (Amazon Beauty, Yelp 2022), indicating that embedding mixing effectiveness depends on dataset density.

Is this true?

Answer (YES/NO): NO